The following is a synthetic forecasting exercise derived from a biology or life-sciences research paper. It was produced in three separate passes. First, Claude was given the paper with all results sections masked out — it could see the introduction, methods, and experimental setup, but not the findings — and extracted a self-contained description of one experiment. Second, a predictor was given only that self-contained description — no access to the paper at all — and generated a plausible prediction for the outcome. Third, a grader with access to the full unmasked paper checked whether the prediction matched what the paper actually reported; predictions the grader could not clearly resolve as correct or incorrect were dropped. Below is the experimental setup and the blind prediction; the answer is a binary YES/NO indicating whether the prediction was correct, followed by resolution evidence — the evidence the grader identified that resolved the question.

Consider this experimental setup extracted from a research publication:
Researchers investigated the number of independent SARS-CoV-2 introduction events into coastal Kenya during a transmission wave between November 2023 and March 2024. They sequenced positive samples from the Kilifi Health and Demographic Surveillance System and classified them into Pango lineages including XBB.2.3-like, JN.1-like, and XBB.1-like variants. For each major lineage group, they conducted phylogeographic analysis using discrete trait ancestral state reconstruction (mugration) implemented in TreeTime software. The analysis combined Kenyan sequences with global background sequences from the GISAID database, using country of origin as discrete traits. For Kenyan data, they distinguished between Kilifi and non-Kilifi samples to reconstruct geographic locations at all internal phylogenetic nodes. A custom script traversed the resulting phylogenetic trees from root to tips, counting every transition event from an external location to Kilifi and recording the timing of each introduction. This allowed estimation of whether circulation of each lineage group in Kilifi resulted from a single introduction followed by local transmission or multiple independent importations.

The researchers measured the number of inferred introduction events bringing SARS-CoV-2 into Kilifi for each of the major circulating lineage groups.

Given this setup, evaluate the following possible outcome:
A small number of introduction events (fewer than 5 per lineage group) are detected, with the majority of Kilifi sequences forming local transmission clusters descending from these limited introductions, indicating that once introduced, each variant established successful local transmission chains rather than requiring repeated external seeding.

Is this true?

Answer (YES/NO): NO